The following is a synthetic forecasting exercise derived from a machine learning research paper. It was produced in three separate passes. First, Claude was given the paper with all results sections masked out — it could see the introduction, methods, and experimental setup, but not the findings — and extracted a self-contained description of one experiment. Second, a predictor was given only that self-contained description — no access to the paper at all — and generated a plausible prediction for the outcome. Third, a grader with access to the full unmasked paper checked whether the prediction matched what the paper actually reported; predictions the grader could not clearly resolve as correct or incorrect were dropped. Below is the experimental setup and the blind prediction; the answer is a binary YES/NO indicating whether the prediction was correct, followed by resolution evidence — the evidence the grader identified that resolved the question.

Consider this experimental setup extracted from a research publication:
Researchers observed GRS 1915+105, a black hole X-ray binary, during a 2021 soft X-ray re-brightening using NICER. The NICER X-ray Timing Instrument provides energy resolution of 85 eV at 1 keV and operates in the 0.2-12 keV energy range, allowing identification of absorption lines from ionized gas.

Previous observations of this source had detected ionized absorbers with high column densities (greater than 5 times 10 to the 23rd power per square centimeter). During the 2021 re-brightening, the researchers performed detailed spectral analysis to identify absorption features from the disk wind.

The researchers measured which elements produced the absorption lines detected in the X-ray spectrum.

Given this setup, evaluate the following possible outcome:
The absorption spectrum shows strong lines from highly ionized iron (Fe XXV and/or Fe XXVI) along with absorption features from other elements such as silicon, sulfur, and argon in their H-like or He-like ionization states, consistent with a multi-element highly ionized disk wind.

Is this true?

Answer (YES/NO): YES